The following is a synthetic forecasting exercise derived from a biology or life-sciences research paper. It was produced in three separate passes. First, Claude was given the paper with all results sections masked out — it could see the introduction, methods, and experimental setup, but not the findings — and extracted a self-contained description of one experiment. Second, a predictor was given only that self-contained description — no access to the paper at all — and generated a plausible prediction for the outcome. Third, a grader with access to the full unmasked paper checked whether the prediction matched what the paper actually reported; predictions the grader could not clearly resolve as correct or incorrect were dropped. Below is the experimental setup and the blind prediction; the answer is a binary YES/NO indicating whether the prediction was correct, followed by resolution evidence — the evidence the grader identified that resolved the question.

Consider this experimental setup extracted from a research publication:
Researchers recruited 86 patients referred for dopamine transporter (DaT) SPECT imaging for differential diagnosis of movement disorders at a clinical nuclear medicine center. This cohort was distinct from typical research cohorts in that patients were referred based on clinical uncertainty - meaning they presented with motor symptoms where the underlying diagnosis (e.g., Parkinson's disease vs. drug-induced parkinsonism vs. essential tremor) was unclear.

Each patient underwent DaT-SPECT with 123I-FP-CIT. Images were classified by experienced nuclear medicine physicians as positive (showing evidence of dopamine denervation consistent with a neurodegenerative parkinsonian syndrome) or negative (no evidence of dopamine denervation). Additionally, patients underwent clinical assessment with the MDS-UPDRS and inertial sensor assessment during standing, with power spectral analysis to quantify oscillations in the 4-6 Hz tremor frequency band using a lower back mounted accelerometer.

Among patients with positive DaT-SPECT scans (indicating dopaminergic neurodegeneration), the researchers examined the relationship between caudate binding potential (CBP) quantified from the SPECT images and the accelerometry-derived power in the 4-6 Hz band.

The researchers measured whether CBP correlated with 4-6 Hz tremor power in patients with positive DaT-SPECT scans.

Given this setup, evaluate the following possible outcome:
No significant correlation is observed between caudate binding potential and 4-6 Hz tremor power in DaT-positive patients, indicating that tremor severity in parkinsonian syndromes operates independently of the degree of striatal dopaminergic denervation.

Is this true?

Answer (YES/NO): NO